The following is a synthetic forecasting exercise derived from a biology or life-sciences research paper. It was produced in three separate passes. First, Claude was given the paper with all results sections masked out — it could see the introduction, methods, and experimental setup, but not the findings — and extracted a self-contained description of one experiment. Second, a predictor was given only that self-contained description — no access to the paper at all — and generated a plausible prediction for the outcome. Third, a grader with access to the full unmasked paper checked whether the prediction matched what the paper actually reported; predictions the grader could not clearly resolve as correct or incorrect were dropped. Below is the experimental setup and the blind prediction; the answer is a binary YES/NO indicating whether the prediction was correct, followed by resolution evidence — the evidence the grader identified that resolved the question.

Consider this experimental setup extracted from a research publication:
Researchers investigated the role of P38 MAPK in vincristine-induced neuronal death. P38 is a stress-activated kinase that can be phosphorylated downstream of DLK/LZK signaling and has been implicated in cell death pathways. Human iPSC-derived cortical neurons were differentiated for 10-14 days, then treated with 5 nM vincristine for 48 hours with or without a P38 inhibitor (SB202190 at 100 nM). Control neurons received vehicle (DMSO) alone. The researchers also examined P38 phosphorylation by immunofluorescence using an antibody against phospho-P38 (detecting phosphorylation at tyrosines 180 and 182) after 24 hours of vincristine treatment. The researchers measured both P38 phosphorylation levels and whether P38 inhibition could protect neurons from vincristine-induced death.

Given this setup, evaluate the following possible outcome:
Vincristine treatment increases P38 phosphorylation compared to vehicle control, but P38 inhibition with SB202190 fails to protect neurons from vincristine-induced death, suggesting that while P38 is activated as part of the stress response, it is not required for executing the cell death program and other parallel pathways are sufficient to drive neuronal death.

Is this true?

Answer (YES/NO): NO